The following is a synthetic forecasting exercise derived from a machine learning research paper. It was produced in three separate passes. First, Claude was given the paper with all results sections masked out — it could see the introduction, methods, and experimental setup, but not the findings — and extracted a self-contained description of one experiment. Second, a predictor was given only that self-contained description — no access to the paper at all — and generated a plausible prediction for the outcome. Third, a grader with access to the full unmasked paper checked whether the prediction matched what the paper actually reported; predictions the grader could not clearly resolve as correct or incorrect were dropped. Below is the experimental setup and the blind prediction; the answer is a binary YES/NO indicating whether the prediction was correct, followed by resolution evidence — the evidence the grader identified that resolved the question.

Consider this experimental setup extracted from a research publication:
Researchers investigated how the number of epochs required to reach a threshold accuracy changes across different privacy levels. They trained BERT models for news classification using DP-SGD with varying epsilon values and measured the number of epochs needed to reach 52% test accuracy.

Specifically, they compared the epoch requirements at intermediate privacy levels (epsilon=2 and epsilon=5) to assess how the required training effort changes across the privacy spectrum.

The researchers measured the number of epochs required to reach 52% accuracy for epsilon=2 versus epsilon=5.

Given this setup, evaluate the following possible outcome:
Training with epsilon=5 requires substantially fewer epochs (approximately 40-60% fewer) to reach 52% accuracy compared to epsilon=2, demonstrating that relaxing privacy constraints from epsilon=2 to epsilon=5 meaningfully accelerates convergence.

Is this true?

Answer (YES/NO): NO